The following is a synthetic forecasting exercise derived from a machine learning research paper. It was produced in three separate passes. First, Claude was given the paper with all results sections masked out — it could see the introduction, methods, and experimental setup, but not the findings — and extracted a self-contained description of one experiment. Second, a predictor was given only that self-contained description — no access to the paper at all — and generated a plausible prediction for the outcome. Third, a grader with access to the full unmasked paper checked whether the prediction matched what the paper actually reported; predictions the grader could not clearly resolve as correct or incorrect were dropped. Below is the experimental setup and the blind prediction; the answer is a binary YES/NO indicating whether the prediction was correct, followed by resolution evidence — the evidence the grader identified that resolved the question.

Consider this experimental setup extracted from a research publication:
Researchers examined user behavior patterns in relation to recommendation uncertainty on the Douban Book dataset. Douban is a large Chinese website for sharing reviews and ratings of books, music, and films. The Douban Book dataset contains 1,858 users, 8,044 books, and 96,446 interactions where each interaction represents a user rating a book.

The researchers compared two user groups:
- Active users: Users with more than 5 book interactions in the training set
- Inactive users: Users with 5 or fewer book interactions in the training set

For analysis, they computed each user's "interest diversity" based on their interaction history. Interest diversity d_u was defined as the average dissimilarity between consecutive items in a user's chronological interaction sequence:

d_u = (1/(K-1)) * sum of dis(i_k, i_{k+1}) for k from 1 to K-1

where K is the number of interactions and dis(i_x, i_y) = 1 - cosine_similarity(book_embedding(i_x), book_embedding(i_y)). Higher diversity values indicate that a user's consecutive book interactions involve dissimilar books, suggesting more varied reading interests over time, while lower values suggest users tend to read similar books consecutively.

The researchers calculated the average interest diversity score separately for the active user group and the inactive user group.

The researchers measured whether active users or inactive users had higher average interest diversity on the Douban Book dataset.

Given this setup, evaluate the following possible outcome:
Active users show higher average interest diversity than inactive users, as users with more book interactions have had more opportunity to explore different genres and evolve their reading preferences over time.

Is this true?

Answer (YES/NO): YES